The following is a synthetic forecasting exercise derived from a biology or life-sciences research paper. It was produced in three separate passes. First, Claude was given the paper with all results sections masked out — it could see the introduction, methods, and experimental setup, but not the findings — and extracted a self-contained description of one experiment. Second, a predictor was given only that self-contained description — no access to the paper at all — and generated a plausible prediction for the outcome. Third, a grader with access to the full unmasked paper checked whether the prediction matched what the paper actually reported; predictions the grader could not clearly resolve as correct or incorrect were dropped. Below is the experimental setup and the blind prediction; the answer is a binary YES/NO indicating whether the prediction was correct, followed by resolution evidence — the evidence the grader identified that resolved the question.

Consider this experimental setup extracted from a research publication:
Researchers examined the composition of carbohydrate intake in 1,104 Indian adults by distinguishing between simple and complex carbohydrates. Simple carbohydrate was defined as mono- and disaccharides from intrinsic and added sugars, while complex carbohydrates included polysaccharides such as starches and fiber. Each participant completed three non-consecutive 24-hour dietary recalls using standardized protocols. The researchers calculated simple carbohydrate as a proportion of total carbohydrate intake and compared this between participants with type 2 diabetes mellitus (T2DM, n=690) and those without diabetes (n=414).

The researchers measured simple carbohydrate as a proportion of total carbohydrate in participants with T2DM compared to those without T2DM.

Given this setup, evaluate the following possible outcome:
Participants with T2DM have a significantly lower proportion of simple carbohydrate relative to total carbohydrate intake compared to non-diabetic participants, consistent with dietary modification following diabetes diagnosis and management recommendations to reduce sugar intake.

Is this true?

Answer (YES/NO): YES